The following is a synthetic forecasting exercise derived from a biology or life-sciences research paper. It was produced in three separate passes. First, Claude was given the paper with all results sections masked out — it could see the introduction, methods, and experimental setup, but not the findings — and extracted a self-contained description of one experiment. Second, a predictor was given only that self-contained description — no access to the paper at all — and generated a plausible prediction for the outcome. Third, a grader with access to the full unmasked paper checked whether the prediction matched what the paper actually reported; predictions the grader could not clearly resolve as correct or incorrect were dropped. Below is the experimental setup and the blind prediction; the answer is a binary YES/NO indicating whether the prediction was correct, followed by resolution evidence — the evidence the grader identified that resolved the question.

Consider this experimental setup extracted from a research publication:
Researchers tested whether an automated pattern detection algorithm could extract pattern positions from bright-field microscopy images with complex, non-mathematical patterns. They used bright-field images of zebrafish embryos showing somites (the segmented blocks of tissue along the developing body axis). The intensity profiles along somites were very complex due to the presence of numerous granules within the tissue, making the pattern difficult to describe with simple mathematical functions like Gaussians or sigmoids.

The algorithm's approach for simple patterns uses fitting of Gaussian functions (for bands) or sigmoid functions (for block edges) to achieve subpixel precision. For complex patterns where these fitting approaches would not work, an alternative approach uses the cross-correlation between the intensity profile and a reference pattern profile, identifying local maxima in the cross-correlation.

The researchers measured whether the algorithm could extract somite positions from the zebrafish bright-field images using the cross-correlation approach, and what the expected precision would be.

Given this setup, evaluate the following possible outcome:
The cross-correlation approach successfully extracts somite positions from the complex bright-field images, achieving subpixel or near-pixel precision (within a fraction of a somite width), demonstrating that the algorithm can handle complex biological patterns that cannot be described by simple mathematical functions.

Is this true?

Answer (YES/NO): YES